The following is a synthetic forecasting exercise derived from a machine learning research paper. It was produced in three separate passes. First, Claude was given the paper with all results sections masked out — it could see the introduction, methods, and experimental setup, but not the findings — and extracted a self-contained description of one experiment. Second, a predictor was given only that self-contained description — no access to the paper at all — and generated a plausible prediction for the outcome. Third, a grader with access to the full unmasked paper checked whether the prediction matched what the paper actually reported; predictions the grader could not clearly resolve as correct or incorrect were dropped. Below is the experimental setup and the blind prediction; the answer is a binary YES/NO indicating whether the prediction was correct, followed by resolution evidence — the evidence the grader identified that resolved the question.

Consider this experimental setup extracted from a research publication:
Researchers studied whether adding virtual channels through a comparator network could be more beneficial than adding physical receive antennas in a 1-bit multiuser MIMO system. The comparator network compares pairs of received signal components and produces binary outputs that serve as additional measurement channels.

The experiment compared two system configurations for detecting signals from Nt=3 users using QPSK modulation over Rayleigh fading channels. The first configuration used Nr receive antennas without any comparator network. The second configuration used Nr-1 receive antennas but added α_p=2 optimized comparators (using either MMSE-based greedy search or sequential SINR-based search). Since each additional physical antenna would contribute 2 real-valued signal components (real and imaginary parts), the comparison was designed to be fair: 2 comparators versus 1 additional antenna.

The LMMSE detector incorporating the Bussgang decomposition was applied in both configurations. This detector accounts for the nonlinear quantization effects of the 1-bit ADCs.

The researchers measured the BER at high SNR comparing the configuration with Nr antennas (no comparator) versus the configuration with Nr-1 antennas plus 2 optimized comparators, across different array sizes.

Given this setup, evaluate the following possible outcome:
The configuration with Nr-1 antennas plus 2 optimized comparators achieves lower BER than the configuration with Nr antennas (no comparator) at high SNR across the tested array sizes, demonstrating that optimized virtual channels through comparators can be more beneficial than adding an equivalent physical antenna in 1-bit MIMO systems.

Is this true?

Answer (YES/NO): YES